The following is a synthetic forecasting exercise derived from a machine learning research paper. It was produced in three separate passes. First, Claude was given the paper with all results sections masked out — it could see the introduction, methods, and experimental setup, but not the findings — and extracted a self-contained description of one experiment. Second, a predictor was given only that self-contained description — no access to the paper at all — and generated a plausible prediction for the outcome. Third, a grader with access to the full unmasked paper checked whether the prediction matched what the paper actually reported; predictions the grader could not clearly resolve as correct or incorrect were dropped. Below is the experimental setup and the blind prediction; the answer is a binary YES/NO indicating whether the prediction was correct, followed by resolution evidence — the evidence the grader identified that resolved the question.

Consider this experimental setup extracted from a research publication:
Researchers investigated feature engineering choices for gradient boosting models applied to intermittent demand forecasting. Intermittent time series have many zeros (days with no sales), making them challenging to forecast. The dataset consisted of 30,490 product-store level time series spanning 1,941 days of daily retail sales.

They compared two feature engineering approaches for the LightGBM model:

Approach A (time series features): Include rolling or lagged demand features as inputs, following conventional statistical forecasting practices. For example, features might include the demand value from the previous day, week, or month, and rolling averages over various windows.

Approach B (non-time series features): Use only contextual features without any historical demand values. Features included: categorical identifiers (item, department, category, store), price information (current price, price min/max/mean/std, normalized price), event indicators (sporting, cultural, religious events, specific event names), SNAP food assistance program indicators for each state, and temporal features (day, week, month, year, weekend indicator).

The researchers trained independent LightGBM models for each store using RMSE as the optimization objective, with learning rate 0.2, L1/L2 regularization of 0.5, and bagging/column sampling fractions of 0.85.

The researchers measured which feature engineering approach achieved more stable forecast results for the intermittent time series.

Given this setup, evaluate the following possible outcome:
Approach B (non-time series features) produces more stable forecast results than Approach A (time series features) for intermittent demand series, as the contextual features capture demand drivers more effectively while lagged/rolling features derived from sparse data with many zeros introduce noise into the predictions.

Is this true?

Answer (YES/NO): YES